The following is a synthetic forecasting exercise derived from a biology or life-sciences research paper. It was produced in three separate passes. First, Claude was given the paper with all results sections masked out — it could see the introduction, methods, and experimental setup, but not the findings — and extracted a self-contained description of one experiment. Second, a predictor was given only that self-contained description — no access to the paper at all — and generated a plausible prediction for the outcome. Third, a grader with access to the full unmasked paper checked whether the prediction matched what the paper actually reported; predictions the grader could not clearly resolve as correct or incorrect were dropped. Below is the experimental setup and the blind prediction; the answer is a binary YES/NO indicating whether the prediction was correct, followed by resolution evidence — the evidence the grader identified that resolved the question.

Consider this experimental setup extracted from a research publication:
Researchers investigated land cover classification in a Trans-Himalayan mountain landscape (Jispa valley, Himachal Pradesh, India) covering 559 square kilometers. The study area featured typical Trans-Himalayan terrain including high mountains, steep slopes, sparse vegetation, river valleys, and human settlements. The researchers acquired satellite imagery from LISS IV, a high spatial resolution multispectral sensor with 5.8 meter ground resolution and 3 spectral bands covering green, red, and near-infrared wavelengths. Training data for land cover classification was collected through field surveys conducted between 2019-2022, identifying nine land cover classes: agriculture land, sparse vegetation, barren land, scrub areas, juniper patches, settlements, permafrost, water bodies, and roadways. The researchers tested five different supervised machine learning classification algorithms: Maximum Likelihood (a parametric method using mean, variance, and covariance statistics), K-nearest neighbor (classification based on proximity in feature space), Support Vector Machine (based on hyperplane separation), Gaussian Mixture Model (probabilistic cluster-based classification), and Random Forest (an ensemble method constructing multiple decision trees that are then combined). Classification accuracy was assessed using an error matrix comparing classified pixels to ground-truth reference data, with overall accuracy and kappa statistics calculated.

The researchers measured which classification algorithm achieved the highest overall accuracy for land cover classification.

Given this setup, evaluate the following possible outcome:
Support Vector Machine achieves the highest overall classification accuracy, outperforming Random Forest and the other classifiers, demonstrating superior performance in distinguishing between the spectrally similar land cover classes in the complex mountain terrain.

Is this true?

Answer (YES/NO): YES